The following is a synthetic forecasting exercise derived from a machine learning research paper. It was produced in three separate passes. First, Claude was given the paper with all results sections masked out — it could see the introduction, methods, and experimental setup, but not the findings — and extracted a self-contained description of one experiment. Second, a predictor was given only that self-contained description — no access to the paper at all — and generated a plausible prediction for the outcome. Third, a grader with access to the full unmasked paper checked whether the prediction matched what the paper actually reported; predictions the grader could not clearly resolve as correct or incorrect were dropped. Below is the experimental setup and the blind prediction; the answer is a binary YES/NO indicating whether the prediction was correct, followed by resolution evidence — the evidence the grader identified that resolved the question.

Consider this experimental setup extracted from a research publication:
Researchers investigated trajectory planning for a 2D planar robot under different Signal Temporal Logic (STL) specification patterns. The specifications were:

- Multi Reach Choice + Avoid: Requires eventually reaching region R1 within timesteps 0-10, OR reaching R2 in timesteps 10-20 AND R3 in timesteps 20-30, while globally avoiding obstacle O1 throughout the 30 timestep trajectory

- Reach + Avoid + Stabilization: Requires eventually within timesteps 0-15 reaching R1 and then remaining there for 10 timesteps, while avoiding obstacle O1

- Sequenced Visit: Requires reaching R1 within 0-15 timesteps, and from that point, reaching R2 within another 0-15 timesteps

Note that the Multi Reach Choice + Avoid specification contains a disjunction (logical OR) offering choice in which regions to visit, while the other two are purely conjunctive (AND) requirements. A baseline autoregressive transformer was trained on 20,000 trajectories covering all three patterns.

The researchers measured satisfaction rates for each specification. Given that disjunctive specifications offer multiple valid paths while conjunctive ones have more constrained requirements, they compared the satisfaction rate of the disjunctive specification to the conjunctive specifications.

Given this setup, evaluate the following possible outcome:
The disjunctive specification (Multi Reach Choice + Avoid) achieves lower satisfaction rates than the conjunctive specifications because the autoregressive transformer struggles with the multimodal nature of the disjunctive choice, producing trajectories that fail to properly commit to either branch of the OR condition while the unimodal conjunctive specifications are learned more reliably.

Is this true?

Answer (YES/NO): YES